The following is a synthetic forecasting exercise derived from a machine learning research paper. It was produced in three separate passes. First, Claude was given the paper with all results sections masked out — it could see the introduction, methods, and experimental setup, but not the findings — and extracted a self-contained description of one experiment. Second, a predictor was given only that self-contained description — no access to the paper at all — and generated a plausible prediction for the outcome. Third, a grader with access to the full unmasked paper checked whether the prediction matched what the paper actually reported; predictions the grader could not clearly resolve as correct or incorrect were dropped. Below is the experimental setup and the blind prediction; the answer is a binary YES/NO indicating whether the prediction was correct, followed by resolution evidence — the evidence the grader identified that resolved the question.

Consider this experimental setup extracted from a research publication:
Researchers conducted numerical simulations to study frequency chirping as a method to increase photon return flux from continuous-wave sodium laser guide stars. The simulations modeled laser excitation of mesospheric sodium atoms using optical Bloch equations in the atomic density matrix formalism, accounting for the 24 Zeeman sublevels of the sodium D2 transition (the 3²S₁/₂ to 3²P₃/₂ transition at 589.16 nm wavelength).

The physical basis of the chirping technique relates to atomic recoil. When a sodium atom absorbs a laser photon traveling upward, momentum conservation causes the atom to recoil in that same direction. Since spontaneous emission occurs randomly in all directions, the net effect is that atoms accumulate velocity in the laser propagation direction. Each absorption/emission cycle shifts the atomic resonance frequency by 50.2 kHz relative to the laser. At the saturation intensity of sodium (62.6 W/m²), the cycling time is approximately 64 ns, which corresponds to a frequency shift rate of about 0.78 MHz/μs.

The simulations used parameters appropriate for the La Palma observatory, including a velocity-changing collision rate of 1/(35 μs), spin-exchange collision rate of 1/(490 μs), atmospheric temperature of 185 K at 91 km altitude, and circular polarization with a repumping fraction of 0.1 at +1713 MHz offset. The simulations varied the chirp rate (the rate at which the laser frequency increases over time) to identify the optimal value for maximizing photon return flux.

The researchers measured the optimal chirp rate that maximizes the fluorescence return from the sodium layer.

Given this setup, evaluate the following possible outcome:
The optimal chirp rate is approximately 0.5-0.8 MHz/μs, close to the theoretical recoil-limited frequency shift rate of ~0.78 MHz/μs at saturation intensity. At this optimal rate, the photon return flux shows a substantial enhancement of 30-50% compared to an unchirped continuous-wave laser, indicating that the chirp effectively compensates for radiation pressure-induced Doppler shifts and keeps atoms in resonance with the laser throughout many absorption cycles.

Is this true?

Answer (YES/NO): NO